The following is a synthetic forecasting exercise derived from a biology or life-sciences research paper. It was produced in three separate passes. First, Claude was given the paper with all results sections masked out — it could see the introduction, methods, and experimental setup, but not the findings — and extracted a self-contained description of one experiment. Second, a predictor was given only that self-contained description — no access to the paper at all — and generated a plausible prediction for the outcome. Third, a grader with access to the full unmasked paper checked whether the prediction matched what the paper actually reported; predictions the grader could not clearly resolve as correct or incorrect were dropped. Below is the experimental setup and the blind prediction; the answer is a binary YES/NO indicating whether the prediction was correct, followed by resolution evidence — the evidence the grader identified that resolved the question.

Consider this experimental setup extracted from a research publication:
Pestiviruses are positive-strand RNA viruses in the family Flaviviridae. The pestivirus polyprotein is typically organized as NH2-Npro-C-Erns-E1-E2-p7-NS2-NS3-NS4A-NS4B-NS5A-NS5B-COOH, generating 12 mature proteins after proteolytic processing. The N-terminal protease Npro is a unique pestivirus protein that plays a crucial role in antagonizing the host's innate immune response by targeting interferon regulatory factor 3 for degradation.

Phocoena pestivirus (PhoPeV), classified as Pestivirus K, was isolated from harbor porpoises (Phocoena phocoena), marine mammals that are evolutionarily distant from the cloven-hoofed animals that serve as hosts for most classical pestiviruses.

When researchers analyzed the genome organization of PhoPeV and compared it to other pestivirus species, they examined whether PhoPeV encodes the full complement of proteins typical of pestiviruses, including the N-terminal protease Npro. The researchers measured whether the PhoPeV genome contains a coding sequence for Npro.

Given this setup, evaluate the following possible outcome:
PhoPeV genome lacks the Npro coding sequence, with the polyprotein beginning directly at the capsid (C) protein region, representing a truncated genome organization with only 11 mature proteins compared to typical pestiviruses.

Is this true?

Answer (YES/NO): YES